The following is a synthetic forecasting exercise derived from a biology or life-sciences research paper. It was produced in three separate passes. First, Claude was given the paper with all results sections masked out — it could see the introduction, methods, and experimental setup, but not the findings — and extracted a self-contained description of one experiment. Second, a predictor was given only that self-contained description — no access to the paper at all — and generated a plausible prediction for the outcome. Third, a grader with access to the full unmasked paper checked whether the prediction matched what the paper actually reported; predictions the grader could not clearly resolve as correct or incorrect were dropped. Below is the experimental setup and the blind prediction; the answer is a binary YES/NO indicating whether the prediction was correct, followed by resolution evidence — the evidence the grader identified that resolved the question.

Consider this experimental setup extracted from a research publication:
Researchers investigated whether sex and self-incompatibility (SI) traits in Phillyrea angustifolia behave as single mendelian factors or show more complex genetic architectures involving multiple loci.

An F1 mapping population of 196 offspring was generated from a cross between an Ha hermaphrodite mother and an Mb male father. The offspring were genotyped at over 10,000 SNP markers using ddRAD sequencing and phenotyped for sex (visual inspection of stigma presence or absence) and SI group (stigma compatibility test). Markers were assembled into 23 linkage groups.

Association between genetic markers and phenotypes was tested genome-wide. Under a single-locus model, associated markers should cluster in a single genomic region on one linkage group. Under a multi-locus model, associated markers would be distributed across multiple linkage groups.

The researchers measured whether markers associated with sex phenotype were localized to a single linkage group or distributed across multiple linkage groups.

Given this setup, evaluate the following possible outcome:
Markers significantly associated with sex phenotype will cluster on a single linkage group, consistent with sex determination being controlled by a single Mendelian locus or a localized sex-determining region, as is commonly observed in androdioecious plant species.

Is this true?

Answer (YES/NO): YES